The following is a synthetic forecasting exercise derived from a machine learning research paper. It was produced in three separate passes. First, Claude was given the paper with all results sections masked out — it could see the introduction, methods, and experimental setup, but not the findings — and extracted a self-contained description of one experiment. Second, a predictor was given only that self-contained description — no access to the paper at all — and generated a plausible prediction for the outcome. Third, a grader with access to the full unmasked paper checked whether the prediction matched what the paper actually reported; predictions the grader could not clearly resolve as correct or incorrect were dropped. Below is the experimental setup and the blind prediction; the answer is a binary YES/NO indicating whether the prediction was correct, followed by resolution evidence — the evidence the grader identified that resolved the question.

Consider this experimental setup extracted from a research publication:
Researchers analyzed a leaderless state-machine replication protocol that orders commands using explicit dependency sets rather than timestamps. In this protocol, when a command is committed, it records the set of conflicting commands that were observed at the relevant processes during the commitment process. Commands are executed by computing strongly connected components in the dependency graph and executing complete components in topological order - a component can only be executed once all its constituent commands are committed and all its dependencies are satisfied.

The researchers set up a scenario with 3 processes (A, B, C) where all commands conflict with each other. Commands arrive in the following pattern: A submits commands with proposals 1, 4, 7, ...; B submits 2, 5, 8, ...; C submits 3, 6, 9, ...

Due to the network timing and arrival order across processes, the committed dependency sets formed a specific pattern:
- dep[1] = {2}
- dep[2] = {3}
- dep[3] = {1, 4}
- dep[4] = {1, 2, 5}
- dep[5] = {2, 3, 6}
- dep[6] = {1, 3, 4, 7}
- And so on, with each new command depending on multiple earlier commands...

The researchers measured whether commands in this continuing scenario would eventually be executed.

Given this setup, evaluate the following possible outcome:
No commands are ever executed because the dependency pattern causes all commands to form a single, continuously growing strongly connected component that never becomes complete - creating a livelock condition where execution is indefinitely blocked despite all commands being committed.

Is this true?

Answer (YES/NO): YES